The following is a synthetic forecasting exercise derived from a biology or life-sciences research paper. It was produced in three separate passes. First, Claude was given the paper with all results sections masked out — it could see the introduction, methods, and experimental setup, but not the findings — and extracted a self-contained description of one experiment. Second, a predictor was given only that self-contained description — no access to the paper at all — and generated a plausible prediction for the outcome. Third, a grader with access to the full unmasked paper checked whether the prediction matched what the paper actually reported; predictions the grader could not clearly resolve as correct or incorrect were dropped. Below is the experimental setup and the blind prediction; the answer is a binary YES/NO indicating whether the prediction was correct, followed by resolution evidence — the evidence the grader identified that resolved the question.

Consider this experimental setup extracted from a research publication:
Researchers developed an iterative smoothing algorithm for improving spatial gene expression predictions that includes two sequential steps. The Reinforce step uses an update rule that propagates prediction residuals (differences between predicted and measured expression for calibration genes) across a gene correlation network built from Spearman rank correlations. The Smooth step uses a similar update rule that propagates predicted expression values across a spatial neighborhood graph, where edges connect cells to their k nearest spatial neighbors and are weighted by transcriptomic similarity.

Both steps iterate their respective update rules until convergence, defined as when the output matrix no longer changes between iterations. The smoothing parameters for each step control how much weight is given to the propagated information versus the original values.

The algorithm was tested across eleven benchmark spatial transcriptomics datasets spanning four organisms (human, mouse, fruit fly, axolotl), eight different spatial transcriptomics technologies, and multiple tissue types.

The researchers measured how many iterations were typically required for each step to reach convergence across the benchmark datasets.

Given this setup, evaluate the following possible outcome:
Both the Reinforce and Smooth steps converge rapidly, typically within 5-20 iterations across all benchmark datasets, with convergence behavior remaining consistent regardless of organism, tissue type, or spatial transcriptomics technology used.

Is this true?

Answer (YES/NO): NO